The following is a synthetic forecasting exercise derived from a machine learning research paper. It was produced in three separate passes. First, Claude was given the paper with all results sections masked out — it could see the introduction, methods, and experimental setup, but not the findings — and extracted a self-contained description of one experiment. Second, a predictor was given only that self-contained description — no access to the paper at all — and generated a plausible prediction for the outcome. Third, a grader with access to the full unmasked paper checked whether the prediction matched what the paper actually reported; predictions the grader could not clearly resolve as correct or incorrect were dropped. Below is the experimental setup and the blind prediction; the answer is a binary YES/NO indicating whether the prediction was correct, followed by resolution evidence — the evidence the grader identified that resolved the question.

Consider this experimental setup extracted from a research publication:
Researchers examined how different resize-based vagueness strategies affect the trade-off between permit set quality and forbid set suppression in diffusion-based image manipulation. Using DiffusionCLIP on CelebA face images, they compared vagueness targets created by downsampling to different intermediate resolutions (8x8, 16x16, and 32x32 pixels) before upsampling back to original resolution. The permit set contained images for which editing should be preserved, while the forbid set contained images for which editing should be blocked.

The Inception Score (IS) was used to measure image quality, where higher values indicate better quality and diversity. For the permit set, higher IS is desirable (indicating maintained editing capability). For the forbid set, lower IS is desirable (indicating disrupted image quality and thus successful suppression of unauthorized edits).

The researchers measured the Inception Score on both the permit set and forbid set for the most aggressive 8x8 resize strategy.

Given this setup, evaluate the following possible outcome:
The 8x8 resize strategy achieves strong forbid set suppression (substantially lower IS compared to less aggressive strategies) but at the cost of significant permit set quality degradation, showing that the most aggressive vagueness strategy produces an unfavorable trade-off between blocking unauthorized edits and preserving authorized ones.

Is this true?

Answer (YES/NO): NO